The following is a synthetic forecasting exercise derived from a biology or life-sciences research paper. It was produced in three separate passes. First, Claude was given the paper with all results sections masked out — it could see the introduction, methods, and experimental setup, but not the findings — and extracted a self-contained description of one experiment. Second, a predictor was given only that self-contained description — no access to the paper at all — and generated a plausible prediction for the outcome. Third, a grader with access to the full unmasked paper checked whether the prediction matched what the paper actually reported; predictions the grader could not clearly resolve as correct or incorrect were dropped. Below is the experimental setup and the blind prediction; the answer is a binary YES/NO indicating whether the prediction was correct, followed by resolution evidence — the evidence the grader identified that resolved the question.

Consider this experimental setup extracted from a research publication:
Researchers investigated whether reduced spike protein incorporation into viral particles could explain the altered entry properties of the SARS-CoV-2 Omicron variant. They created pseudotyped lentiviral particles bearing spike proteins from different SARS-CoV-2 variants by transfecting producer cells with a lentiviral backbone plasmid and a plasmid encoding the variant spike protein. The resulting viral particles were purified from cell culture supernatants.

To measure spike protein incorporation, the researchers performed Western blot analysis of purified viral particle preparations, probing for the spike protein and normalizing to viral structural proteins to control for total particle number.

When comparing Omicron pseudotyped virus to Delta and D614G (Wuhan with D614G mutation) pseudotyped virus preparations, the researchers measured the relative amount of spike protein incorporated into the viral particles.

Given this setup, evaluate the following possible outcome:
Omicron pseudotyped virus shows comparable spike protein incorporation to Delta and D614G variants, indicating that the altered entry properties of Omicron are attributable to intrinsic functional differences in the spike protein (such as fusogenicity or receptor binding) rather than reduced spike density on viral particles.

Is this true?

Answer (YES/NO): NO